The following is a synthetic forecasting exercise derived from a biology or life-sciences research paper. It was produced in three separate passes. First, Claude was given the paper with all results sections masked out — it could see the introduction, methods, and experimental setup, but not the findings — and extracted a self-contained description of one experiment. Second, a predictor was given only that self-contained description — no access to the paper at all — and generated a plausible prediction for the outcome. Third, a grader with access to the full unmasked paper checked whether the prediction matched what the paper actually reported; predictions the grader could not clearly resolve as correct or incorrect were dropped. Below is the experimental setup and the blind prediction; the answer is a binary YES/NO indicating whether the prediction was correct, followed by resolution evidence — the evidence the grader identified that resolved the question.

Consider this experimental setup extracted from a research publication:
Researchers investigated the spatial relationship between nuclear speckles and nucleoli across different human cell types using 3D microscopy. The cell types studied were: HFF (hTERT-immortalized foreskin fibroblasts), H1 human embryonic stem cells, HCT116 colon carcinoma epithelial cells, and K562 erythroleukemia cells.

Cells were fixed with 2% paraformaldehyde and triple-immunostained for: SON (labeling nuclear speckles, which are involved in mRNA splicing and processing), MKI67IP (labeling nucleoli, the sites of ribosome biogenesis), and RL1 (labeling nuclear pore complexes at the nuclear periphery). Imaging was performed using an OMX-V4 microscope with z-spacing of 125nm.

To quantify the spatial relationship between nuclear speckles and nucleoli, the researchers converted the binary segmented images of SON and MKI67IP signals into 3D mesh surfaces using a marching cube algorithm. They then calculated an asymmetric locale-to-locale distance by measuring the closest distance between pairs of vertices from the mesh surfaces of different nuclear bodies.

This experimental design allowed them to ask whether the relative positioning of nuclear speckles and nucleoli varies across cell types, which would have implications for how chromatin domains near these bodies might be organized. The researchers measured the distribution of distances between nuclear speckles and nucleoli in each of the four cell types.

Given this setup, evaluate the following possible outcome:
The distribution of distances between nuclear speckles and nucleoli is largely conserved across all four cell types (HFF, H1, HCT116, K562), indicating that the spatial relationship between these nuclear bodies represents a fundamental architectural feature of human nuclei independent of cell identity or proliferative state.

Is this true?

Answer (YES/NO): NO